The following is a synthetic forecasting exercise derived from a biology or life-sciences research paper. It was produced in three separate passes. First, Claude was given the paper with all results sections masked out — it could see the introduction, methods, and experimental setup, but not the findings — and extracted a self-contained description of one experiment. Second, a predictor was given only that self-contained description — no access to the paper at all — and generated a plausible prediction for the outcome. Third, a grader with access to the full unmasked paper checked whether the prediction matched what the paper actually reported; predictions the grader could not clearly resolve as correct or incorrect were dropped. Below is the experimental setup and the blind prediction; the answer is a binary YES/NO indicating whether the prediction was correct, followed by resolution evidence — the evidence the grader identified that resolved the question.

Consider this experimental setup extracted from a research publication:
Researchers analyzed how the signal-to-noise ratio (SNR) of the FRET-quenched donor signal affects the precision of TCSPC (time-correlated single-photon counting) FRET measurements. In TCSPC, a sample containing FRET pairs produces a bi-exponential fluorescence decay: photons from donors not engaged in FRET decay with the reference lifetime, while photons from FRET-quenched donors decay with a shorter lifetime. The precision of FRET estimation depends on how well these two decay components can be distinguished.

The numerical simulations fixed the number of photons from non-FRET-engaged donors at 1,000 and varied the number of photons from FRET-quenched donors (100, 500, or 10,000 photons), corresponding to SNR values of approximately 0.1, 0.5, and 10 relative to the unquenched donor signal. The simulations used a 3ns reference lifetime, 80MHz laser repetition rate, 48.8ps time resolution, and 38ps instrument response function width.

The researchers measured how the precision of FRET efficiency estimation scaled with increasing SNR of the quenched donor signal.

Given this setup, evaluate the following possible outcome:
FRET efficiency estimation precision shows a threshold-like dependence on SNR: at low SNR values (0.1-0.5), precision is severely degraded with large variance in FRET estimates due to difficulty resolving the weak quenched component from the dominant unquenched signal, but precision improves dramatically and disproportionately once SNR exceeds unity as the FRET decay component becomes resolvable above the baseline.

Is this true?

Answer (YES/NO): NO